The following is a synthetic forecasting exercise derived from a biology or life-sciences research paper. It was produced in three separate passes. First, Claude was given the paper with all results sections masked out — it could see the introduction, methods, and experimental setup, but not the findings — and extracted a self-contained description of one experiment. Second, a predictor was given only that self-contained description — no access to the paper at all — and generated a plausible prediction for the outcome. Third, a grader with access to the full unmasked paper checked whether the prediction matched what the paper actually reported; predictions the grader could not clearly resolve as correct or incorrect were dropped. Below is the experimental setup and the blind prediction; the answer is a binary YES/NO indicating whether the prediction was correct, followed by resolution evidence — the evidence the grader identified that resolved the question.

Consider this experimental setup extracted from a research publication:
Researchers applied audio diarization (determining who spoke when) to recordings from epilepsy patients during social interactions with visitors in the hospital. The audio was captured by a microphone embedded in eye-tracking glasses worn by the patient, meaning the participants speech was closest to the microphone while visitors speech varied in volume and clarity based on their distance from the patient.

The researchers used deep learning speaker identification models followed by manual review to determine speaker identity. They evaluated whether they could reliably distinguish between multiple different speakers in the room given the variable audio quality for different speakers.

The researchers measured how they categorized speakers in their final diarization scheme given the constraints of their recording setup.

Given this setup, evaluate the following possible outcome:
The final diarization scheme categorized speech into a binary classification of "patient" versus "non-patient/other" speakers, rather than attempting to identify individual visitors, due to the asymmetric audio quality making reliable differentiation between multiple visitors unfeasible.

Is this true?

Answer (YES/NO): YES